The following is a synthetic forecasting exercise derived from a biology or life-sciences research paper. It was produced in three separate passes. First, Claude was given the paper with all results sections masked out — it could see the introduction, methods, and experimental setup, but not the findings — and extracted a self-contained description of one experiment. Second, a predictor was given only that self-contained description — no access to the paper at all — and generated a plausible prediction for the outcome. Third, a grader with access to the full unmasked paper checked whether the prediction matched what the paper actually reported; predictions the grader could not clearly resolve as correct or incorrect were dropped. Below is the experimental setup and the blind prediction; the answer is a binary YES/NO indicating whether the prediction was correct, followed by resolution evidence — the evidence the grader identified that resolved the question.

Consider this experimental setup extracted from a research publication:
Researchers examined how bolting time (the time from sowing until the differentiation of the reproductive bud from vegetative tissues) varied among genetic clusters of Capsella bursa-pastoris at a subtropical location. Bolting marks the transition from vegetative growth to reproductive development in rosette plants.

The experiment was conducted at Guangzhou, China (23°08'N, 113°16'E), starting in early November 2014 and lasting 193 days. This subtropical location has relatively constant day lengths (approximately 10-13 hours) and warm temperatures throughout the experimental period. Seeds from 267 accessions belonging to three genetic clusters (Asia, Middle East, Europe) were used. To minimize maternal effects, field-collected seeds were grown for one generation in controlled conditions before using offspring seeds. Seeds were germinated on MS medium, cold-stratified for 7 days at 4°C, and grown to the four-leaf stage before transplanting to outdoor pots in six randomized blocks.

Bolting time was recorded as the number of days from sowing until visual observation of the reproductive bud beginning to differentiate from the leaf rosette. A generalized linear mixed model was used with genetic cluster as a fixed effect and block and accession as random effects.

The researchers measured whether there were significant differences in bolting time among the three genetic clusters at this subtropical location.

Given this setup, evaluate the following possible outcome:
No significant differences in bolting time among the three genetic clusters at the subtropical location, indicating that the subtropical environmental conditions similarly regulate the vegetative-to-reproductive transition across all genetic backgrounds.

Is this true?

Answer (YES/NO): NO